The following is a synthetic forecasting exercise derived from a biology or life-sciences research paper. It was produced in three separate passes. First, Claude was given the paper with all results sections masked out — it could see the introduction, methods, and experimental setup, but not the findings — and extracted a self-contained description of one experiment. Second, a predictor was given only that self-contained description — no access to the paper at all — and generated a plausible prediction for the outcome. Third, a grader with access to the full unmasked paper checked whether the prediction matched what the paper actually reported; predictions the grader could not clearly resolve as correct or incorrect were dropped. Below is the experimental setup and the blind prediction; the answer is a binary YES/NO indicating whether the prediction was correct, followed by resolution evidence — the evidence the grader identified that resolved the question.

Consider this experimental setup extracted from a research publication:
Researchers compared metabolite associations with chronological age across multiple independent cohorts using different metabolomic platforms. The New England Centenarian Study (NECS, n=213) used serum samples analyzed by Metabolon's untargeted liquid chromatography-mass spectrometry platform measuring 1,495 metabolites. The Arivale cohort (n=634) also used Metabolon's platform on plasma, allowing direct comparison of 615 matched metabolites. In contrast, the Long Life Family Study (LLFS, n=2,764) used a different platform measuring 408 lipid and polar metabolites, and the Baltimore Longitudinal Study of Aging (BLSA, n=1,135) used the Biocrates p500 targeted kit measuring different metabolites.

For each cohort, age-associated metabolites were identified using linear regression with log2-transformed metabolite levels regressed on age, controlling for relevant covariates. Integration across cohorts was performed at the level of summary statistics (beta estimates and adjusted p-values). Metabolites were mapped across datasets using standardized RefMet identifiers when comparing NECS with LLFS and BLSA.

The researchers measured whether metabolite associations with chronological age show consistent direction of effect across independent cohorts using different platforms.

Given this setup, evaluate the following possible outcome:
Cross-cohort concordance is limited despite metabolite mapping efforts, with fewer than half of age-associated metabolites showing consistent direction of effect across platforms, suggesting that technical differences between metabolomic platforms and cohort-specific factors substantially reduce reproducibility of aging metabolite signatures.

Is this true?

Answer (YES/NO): NO